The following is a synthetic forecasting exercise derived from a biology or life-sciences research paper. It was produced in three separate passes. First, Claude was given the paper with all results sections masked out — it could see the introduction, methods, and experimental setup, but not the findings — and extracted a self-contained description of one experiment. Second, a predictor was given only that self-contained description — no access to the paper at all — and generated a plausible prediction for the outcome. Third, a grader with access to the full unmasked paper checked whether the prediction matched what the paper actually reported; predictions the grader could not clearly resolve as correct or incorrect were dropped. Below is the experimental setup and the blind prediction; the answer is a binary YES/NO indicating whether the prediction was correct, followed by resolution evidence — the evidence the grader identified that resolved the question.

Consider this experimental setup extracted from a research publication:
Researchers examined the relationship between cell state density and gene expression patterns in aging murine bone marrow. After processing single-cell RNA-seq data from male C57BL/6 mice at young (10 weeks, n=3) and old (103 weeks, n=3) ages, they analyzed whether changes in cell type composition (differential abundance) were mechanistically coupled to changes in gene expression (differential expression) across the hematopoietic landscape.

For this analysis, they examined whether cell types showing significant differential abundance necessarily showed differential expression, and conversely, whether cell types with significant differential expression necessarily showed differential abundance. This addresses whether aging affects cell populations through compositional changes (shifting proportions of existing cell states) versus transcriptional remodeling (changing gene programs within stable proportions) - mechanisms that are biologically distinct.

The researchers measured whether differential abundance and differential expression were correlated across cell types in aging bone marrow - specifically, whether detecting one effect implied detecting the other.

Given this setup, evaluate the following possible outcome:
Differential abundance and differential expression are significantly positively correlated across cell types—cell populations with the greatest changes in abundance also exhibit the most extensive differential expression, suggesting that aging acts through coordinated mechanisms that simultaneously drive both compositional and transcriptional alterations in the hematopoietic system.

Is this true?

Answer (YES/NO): NO